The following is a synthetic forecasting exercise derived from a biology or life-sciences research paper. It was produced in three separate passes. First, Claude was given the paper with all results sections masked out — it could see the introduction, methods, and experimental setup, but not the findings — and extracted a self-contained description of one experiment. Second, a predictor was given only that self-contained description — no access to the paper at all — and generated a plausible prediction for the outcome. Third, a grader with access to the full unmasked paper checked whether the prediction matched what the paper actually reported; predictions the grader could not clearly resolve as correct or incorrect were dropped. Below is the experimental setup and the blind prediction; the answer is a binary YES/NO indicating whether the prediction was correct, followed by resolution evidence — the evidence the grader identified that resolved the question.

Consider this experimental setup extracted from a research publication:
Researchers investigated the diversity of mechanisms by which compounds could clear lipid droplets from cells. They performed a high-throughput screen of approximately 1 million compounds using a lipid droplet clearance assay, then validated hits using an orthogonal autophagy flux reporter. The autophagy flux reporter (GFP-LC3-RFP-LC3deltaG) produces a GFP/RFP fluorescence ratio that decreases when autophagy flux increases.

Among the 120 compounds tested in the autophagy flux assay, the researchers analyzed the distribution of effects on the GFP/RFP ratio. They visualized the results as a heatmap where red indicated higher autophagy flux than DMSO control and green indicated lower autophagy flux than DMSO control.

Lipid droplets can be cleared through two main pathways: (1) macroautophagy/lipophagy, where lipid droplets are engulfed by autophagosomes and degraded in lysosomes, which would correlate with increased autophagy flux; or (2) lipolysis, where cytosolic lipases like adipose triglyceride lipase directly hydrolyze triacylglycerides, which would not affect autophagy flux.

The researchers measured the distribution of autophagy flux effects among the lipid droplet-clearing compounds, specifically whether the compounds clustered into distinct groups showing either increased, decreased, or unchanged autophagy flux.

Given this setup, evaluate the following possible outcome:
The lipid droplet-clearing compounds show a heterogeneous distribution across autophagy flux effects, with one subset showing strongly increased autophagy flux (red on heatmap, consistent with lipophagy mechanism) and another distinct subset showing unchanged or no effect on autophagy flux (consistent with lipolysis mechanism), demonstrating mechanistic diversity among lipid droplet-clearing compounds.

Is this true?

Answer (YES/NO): NO